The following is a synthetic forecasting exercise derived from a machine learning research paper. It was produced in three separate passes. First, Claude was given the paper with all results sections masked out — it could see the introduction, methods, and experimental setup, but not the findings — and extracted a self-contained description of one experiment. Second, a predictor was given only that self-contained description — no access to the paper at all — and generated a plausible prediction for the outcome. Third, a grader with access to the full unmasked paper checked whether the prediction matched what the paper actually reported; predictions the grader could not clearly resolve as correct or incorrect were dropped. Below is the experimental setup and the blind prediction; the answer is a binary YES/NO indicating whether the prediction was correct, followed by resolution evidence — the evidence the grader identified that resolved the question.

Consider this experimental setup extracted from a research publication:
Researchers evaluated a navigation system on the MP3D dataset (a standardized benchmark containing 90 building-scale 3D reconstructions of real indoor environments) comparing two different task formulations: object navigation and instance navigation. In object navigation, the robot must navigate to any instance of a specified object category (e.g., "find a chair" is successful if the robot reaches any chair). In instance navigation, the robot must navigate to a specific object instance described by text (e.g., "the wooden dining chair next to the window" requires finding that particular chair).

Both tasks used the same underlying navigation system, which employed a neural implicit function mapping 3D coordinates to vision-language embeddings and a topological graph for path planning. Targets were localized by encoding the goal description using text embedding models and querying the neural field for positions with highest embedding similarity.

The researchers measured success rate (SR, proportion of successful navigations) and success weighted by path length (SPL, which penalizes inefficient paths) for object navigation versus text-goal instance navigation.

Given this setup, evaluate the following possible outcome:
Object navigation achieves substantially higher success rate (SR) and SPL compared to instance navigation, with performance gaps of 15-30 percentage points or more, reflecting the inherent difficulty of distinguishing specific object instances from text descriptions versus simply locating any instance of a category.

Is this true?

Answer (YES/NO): NO